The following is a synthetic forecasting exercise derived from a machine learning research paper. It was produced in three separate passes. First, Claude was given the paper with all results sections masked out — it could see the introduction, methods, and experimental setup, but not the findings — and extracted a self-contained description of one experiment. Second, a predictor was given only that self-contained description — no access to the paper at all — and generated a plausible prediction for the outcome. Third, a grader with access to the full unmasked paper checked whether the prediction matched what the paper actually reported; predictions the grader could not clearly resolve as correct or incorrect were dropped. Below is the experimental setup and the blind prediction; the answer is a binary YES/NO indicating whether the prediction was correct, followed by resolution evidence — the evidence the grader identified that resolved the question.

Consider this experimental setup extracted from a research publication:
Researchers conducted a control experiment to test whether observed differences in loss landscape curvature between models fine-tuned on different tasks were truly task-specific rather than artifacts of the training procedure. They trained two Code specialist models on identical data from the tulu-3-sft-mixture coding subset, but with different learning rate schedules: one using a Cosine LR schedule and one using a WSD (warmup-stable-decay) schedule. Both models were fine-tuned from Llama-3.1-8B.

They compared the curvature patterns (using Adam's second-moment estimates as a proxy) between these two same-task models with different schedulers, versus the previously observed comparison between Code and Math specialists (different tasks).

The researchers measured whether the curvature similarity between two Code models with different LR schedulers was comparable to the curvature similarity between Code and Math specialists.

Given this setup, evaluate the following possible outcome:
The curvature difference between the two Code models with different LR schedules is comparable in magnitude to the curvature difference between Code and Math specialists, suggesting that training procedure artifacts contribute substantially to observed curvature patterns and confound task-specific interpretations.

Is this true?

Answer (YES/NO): NO